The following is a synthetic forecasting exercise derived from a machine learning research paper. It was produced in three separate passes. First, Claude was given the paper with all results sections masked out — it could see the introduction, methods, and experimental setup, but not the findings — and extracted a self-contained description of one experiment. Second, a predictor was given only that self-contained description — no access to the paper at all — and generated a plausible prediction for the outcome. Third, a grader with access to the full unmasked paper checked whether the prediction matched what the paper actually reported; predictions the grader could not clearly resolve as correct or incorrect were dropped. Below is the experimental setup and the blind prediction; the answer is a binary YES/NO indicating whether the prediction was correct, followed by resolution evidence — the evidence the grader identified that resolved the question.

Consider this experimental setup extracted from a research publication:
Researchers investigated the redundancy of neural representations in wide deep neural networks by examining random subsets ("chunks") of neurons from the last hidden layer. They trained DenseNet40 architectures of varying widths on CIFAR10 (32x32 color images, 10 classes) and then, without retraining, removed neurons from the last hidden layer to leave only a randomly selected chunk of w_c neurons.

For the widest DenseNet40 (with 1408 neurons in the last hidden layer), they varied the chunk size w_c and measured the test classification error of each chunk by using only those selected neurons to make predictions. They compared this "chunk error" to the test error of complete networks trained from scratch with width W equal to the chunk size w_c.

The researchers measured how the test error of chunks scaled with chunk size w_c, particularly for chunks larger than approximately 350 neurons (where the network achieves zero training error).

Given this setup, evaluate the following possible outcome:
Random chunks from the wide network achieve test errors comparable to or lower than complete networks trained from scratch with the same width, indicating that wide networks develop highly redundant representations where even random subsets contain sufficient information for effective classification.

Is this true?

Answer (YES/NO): YES